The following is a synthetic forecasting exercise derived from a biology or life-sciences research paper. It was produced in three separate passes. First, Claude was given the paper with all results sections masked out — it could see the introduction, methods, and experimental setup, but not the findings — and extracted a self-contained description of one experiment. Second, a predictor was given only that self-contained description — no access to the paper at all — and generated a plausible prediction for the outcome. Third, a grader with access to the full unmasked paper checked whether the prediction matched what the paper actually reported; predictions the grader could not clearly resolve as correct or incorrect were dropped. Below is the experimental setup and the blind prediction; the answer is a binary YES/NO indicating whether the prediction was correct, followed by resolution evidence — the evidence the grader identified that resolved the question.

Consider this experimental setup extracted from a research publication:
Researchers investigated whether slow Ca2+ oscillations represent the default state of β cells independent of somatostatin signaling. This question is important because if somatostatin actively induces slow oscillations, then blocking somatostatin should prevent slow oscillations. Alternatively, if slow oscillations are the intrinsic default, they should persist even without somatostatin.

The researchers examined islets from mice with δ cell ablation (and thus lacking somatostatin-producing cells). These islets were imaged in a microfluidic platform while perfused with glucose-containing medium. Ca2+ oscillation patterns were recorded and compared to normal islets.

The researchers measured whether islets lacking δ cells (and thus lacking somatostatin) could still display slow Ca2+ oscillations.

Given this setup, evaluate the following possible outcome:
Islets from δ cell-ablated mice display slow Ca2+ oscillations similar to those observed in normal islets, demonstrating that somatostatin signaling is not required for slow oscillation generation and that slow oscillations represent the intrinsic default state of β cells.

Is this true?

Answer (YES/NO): YES